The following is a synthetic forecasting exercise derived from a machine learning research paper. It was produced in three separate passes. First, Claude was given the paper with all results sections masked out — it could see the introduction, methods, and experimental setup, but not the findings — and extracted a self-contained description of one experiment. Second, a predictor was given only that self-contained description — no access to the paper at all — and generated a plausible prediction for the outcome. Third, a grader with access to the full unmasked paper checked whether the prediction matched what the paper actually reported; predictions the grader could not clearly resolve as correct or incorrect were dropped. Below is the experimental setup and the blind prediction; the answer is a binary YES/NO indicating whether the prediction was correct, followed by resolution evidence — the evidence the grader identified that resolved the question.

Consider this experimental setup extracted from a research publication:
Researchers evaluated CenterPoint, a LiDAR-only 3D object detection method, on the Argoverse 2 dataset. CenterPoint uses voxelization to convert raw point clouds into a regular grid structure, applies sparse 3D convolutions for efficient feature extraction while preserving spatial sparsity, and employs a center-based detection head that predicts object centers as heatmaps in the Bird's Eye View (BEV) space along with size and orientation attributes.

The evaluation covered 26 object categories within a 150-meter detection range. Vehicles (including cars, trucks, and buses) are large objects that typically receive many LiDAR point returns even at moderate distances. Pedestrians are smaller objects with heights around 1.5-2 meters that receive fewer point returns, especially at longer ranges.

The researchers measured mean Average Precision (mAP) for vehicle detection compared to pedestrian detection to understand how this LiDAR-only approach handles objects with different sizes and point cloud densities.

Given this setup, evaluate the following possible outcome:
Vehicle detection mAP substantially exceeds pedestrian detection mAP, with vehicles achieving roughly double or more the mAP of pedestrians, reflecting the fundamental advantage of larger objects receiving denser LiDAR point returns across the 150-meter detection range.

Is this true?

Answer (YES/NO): NO